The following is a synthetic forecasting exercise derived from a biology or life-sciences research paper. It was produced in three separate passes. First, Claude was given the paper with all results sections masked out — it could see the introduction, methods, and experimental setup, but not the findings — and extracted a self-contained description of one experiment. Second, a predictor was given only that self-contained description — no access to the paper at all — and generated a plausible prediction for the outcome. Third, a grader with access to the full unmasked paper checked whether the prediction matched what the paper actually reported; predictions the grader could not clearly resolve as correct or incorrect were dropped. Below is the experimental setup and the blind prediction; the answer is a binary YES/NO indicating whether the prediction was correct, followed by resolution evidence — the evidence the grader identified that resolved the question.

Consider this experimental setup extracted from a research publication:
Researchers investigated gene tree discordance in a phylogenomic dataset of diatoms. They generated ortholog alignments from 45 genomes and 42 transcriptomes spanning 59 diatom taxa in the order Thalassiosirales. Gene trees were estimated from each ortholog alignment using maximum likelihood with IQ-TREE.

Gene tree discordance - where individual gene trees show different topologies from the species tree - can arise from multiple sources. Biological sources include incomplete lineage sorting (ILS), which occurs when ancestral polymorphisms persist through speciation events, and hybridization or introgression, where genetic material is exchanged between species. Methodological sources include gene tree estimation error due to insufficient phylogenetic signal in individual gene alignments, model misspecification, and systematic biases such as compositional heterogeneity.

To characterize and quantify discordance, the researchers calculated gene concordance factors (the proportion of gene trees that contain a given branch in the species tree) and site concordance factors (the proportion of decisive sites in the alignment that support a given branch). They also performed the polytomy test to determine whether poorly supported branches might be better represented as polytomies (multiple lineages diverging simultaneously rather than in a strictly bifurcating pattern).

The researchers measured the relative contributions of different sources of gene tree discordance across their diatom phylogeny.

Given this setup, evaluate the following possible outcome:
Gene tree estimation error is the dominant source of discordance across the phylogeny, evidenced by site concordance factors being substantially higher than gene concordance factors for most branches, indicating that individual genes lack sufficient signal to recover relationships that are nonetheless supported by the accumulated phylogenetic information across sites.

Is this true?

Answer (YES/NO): NO